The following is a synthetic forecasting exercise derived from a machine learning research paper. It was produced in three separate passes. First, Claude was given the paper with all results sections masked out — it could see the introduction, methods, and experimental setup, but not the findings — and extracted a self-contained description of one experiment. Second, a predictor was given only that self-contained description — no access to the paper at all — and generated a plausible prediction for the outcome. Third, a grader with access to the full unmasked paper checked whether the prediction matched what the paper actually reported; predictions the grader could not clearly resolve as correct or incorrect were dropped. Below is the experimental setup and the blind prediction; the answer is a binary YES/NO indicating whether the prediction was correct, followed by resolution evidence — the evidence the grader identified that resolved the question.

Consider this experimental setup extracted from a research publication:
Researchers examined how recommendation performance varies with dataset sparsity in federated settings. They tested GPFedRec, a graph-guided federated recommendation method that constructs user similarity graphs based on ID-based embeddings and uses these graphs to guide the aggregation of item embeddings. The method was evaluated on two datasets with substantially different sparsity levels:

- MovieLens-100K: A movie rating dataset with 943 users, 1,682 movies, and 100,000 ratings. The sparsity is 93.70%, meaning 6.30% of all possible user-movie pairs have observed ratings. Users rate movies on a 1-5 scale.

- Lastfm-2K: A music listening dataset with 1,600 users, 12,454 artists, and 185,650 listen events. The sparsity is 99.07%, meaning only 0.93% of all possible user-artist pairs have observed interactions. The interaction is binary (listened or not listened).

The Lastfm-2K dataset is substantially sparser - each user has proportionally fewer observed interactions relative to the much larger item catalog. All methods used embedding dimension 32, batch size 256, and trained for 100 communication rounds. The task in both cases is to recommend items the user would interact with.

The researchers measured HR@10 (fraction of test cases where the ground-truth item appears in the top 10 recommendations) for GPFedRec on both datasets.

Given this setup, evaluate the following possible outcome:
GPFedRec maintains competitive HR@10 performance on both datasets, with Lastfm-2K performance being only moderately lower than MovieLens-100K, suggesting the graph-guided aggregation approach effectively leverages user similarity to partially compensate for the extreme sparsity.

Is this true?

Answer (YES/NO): NO